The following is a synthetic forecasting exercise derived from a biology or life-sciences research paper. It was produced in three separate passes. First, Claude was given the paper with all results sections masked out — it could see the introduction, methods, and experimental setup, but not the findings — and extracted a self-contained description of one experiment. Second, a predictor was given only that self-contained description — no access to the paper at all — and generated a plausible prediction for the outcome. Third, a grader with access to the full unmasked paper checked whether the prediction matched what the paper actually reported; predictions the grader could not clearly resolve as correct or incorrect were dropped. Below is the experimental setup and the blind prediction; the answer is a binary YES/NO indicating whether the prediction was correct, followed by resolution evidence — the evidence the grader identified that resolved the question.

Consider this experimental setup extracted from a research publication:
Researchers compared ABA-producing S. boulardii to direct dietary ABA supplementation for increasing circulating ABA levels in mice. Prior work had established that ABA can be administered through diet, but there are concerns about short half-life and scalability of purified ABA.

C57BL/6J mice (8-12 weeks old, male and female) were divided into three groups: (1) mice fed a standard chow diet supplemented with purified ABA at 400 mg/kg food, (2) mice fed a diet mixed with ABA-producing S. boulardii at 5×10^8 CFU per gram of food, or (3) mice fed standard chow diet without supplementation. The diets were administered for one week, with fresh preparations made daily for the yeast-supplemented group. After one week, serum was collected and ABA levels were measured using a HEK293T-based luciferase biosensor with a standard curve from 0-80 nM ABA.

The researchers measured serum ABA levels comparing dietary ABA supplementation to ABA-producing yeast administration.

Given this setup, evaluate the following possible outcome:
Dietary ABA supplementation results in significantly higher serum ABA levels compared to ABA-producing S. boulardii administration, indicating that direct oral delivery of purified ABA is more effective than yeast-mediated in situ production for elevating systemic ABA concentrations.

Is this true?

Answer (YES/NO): YES